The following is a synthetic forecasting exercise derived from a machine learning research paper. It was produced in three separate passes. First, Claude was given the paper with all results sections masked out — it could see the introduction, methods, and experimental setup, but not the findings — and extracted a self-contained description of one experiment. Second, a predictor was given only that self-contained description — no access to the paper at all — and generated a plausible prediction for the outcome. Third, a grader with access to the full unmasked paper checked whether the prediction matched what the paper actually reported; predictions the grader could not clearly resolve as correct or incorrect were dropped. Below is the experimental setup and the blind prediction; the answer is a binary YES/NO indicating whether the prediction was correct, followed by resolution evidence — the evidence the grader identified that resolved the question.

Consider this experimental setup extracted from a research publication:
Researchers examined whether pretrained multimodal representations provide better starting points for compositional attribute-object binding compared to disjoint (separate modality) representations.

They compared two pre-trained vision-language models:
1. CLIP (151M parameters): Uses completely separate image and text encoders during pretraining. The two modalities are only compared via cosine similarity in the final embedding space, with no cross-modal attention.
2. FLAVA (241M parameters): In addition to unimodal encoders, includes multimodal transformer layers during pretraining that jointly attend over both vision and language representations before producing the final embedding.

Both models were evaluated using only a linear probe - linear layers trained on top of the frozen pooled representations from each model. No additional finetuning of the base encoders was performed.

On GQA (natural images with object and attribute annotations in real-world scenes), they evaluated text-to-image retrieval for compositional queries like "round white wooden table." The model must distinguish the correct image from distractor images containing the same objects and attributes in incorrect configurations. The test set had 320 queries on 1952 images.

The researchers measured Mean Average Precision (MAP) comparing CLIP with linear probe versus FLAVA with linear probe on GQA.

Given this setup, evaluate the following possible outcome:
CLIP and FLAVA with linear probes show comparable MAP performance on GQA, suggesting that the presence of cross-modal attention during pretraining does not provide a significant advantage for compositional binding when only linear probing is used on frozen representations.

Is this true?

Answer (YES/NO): YES